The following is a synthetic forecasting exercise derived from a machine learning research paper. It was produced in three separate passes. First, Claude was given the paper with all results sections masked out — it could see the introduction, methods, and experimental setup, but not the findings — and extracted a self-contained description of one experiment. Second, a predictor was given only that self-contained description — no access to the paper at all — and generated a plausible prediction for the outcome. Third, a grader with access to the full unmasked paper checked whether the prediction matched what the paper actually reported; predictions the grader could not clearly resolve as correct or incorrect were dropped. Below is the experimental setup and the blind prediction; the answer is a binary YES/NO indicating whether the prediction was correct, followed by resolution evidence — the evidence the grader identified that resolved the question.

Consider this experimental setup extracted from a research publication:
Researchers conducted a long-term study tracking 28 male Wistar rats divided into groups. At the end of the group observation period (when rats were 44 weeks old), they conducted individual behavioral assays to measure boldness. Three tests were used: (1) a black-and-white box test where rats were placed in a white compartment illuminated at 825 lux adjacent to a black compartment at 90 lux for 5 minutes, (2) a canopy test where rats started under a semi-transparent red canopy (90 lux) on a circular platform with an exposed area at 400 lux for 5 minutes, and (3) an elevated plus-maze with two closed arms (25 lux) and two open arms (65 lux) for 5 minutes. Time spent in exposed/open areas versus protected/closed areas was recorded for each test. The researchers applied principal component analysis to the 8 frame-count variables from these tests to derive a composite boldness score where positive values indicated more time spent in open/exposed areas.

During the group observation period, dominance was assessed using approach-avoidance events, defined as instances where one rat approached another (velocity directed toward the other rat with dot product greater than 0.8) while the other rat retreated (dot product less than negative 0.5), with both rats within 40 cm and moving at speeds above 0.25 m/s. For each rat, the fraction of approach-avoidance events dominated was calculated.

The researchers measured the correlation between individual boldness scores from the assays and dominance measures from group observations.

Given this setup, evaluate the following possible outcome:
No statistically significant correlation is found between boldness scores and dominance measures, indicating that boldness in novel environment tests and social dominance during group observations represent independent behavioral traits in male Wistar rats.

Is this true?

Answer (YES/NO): YES